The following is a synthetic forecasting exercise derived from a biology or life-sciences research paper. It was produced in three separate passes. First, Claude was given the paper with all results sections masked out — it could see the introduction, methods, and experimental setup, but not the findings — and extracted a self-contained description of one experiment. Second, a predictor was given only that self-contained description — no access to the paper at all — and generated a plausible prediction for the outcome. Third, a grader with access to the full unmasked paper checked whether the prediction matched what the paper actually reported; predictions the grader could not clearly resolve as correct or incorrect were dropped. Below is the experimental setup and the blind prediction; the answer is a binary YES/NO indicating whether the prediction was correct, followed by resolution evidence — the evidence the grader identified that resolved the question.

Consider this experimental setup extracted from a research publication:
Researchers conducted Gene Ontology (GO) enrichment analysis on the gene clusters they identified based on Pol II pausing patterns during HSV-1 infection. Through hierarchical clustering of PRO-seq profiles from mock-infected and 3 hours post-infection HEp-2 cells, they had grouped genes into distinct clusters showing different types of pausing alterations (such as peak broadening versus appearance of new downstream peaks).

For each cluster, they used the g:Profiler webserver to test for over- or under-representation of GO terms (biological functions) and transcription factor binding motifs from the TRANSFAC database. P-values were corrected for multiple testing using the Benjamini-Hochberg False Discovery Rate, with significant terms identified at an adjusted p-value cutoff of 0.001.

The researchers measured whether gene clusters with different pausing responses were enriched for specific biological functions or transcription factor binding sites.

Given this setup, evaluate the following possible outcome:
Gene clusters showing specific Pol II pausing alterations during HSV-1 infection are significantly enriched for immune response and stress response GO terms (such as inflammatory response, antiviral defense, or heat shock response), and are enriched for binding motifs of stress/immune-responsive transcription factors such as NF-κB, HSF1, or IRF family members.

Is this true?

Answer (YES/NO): NO